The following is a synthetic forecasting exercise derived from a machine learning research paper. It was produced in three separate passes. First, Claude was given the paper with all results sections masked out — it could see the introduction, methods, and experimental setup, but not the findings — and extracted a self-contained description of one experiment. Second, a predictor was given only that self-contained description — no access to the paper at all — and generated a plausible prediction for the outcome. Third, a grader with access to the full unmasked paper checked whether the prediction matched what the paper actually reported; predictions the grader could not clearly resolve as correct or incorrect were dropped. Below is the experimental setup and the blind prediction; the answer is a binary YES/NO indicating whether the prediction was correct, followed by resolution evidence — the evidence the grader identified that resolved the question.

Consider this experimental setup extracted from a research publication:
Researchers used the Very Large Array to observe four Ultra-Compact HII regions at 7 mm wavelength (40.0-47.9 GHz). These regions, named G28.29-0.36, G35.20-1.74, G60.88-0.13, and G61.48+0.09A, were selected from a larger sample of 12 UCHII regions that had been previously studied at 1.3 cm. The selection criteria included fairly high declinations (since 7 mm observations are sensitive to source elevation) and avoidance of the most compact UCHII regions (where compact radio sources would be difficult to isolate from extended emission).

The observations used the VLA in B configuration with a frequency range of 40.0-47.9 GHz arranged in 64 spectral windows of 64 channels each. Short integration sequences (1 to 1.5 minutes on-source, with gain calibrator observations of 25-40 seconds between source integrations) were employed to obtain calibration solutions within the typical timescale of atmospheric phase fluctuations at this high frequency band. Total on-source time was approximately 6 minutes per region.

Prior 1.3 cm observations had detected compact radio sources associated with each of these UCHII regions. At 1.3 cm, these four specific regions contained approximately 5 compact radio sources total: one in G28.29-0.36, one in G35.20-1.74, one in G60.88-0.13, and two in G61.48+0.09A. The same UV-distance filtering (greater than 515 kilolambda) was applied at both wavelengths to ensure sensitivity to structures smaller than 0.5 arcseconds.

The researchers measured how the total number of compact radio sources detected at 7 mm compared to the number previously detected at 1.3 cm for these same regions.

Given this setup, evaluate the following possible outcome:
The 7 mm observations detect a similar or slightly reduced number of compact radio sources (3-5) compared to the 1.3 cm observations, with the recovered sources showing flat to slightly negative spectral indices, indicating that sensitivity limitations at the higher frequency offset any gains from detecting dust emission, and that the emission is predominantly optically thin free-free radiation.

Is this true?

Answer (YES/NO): NO